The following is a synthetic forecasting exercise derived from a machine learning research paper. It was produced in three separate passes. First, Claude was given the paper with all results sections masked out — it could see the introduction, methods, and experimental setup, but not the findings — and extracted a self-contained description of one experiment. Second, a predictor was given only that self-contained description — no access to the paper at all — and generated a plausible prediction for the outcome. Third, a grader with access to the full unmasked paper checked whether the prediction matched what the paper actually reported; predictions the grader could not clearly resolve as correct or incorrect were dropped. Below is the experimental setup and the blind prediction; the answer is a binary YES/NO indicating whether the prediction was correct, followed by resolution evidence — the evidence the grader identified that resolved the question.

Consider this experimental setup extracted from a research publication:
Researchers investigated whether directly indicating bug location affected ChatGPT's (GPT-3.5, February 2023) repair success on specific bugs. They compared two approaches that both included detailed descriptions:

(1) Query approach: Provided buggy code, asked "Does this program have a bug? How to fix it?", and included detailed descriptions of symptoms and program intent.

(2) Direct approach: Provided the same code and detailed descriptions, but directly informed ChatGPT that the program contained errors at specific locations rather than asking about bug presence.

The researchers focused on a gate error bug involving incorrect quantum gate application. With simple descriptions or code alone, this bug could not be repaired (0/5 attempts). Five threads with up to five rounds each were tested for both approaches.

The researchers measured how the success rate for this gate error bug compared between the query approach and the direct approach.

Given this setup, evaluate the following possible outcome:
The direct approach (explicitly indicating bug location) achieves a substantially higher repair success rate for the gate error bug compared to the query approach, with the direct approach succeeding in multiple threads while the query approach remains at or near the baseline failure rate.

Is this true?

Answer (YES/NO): NO